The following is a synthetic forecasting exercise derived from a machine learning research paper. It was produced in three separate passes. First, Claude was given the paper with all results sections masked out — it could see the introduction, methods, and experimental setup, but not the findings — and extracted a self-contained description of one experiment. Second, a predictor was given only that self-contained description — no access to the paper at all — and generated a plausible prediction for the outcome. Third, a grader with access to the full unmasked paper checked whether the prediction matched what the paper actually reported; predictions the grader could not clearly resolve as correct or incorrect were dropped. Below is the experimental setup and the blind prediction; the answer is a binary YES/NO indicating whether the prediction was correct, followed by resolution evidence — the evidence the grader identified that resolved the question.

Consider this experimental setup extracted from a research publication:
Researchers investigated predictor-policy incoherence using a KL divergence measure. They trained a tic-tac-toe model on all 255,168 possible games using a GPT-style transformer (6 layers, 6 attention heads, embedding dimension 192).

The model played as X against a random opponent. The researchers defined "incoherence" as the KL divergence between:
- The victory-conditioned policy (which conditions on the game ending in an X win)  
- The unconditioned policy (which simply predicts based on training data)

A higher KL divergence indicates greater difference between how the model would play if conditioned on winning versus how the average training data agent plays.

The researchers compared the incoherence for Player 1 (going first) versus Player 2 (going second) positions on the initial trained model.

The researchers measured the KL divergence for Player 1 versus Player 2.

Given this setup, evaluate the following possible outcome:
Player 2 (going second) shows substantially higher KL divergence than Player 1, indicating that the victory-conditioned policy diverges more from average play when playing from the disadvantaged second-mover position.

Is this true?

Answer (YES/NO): YES